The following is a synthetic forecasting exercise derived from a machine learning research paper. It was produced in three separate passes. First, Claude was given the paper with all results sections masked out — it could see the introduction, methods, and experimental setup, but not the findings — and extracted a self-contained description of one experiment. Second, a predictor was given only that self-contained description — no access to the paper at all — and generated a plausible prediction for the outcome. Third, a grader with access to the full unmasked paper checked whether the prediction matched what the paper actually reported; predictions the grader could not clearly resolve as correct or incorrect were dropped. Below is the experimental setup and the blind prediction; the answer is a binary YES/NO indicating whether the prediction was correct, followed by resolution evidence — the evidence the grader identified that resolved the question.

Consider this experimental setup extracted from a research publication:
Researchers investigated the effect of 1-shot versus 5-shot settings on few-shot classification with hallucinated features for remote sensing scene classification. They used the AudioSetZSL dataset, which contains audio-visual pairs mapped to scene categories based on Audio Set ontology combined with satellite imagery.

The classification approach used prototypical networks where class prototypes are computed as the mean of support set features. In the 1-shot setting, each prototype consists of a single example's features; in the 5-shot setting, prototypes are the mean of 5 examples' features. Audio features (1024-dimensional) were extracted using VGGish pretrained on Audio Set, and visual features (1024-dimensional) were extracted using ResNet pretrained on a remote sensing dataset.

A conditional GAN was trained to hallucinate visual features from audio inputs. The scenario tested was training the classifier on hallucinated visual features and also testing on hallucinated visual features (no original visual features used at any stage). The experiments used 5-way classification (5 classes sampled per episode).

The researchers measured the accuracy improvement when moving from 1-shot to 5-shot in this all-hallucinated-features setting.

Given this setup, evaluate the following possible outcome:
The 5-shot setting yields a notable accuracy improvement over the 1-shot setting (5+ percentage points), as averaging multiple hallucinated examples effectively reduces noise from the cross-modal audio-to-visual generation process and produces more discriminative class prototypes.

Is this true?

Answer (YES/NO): YES